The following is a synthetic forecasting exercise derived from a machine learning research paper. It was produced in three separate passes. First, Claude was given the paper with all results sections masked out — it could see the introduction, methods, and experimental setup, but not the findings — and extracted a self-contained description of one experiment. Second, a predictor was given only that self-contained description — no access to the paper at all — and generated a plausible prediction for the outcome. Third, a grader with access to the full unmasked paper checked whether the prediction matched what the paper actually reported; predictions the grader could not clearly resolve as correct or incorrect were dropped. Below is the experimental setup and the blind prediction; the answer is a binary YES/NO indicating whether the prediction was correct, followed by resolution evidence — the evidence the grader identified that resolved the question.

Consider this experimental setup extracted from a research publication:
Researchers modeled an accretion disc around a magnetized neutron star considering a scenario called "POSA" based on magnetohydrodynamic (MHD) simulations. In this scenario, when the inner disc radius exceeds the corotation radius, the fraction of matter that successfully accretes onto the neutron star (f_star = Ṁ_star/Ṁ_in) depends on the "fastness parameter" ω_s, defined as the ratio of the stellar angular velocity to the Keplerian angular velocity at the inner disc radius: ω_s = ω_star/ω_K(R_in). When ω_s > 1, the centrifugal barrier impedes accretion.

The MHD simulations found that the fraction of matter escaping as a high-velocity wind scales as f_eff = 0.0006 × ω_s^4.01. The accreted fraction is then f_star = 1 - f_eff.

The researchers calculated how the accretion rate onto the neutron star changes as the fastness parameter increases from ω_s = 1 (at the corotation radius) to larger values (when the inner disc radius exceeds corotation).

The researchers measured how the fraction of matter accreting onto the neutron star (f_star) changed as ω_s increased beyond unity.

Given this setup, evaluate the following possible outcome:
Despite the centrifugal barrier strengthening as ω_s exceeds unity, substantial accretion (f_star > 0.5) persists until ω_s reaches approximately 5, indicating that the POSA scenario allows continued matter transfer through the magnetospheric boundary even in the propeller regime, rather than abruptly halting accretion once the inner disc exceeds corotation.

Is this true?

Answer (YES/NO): YES